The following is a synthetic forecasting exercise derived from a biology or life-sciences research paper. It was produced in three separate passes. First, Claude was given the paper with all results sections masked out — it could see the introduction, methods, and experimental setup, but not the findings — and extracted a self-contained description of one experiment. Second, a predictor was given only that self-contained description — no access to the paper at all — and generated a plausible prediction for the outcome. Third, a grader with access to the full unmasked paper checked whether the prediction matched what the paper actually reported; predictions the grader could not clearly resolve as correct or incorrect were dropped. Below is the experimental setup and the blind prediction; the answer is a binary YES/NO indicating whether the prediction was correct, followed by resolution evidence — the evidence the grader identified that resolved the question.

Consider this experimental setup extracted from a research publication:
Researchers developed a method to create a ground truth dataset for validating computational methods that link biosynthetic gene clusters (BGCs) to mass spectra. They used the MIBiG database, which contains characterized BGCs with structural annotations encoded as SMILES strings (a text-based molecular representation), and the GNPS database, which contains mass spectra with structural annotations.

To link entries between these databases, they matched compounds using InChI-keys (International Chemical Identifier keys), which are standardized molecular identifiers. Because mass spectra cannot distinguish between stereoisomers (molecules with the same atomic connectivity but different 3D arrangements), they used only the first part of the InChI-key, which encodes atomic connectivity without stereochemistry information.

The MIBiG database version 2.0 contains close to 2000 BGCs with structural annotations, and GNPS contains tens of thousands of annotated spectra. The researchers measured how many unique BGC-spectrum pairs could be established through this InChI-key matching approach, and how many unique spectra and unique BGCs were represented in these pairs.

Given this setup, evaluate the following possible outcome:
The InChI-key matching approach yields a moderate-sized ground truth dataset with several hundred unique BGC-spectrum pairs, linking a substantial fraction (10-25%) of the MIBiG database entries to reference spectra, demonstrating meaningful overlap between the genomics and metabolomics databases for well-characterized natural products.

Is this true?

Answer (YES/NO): NO